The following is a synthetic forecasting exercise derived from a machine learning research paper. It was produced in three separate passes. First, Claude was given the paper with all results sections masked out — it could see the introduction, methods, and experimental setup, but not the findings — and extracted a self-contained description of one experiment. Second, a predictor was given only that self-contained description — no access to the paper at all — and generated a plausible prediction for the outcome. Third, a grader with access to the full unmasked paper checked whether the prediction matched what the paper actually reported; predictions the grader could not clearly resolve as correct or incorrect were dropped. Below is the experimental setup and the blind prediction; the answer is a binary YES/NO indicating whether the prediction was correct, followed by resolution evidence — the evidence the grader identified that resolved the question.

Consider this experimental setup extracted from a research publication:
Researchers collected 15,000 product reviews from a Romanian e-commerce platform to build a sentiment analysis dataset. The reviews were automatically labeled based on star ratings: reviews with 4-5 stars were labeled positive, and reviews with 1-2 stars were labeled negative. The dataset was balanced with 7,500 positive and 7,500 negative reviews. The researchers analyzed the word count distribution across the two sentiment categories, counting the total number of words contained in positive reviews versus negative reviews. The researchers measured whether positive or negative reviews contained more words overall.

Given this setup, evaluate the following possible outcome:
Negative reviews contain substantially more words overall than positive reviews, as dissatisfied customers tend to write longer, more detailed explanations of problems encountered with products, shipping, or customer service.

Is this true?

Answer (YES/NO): YES